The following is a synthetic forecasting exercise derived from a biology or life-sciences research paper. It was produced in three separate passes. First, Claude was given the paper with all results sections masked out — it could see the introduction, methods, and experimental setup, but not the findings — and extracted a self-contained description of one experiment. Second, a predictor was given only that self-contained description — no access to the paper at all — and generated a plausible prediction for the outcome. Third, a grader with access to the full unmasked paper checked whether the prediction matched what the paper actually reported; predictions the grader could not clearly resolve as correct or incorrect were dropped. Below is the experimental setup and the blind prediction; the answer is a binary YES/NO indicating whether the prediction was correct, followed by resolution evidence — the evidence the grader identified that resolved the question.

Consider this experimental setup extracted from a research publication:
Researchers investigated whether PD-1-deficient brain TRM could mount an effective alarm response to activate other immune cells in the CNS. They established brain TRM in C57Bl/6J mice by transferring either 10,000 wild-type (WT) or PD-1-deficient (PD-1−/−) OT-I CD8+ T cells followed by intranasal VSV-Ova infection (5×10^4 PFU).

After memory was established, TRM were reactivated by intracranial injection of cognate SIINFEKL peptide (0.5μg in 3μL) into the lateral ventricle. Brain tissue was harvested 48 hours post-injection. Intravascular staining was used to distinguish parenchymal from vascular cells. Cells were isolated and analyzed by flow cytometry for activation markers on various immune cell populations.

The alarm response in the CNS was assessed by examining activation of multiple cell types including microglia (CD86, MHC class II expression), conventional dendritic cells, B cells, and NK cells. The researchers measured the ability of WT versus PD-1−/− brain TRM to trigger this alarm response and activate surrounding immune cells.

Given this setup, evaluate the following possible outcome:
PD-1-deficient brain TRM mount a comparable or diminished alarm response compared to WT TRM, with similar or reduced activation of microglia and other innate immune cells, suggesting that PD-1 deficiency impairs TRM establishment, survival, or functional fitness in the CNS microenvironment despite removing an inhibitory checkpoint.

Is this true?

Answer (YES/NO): NO